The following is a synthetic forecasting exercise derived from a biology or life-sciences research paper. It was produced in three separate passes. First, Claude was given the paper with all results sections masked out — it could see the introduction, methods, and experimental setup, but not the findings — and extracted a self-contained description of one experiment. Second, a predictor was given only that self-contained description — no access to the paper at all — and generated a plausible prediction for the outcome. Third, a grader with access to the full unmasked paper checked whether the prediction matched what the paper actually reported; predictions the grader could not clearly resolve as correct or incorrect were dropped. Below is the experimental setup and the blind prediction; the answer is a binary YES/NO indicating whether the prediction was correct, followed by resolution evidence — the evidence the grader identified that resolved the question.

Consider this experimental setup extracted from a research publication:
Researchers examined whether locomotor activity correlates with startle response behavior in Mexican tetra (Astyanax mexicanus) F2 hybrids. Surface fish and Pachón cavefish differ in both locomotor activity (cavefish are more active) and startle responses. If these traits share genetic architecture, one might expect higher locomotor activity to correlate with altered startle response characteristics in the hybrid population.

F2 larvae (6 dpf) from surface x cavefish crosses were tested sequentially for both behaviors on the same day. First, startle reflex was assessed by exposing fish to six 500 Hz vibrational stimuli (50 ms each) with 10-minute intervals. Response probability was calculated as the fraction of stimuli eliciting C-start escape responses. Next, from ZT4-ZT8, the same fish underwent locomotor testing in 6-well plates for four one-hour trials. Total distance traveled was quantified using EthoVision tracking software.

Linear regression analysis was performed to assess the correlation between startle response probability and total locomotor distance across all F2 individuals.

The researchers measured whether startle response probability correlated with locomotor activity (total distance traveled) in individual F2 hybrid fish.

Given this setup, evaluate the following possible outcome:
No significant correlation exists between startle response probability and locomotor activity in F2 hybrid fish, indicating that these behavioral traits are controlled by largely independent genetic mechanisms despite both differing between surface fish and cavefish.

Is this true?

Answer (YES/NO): YES